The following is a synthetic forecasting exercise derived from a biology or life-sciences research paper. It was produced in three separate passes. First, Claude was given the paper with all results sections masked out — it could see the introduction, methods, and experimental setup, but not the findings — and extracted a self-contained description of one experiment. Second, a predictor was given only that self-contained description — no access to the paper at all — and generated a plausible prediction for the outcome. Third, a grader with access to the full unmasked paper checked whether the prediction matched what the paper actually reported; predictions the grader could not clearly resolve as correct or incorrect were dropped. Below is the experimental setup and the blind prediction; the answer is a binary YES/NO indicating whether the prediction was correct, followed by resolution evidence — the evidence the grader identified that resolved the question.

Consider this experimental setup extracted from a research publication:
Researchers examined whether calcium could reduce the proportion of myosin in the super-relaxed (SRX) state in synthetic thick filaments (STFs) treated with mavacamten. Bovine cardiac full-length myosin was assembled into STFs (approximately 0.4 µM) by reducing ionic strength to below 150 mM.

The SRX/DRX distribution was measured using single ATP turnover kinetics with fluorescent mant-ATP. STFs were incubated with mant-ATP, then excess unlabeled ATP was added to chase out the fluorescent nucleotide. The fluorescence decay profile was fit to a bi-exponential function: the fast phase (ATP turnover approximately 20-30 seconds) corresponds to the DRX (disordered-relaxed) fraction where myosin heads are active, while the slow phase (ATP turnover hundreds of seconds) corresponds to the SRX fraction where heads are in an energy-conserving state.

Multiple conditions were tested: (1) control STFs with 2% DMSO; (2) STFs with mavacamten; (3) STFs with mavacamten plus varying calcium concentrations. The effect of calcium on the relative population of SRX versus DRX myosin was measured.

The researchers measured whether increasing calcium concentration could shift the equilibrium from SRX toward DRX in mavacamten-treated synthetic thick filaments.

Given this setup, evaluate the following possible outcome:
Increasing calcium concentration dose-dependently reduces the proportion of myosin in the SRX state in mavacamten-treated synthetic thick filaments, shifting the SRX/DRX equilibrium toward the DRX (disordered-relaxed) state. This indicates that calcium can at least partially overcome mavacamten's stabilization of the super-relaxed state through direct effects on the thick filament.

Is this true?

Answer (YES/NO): YES